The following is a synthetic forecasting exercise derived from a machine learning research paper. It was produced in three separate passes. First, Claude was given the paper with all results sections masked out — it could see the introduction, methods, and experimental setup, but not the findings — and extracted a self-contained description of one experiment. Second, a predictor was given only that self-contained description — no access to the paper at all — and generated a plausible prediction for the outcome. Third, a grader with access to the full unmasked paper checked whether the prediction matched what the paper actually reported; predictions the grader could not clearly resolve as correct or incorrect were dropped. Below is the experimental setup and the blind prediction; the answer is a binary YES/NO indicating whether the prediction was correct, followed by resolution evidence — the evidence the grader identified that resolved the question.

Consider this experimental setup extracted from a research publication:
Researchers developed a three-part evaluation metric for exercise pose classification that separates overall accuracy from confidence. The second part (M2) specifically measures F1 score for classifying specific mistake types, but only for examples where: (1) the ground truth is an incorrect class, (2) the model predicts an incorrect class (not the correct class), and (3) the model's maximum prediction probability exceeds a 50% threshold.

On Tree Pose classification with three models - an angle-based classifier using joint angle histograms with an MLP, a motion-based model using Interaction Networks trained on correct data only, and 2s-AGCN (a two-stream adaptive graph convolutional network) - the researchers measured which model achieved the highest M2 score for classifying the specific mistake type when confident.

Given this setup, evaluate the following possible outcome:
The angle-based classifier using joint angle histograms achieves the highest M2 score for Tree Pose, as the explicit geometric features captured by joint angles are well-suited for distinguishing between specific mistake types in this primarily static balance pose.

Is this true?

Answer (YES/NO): NO